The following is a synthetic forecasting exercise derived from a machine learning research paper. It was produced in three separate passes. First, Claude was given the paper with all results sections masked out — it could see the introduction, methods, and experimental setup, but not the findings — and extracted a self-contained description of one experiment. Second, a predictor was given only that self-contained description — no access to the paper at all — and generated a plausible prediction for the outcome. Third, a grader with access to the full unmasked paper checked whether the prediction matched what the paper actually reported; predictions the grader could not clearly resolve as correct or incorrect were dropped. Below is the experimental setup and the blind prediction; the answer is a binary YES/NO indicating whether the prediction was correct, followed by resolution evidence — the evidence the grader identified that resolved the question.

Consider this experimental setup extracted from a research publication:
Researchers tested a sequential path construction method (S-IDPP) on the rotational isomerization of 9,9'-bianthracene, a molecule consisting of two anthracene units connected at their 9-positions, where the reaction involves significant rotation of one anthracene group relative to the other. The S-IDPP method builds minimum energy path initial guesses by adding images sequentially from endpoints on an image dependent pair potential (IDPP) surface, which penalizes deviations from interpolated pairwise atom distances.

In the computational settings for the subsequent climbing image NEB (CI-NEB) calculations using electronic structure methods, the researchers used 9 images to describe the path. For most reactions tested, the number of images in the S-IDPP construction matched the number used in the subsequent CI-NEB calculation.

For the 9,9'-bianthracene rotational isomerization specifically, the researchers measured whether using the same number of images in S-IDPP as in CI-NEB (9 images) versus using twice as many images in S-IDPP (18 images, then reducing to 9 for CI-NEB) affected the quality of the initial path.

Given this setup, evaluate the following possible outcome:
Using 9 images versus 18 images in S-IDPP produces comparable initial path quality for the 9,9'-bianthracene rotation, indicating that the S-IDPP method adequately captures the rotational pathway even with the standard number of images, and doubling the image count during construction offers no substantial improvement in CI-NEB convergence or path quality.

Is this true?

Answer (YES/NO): NO